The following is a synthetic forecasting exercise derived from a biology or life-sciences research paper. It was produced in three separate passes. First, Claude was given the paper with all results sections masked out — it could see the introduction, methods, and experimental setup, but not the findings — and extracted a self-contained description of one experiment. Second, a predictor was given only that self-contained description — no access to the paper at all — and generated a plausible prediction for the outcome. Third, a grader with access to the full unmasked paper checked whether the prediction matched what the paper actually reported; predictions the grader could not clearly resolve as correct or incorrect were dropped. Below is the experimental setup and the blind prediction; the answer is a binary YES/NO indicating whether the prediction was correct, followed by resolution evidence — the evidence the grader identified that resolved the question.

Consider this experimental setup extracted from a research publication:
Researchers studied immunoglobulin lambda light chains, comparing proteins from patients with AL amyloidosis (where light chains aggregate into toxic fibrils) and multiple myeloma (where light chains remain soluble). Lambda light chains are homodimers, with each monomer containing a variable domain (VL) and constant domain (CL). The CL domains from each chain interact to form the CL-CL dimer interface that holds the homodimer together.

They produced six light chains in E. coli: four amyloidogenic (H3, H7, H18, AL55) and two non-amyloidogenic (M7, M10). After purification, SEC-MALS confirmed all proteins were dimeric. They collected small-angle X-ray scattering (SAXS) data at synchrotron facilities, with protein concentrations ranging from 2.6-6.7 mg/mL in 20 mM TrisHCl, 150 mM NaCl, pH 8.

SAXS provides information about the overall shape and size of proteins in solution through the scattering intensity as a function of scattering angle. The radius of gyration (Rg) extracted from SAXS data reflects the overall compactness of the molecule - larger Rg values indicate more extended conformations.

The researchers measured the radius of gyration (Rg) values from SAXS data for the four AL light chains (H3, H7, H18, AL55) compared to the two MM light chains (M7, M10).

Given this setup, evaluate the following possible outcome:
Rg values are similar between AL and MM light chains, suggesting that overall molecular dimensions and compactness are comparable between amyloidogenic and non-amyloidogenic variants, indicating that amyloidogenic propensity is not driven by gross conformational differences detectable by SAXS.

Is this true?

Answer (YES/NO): NO